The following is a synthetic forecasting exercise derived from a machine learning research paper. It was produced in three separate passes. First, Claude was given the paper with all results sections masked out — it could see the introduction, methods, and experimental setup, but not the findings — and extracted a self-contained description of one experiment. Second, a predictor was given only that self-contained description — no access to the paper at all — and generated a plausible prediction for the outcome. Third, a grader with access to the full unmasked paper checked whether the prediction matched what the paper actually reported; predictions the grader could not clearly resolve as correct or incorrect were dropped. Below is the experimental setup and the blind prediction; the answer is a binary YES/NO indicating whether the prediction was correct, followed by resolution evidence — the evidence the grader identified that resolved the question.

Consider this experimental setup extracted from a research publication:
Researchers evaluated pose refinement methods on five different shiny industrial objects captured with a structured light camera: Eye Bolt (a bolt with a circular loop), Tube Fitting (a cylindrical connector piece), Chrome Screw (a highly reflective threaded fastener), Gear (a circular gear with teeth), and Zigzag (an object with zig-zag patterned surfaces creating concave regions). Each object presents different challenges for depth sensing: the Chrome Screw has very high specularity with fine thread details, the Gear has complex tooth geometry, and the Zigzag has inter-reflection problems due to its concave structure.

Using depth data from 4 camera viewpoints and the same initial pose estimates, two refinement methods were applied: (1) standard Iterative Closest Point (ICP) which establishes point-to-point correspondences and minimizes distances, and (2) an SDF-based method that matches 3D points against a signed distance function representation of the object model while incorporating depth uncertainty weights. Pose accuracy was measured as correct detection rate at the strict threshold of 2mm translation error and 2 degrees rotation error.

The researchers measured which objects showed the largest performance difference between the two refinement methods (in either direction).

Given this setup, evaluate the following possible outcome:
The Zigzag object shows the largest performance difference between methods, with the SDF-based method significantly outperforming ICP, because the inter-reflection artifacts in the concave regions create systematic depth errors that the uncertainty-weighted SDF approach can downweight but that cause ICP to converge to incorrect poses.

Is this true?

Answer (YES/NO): NO